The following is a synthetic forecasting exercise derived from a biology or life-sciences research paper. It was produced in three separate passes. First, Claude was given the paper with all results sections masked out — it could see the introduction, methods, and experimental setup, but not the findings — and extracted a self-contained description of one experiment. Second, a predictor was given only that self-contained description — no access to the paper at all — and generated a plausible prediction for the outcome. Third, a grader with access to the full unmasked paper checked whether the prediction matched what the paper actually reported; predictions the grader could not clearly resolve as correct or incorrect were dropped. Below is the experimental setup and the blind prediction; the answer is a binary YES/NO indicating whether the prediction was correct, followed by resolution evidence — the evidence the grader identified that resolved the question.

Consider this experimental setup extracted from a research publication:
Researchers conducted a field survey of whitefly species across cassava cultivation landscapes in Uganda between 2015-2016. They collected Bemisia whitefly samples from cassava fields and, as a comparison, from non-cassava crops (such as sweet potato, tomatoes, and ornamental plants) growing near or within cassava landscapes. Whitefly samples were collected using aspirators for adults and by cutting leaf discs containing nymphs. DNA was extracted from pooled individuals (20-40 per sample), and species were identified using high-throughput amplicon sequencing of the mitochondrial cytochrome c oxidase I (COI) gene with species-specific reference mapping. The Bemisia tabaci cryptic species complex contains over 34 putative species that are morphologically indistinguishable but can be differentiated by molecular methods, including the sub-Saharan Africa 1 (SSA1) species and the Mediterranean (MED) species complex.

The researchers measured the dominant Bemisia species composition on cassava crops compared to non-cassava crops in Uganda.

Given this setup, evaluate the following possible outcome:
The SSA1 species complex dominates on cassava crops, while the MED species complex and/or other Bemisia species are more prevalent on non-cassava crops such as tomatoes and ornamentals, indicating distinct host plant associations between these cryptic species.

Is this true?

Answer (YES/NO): YES